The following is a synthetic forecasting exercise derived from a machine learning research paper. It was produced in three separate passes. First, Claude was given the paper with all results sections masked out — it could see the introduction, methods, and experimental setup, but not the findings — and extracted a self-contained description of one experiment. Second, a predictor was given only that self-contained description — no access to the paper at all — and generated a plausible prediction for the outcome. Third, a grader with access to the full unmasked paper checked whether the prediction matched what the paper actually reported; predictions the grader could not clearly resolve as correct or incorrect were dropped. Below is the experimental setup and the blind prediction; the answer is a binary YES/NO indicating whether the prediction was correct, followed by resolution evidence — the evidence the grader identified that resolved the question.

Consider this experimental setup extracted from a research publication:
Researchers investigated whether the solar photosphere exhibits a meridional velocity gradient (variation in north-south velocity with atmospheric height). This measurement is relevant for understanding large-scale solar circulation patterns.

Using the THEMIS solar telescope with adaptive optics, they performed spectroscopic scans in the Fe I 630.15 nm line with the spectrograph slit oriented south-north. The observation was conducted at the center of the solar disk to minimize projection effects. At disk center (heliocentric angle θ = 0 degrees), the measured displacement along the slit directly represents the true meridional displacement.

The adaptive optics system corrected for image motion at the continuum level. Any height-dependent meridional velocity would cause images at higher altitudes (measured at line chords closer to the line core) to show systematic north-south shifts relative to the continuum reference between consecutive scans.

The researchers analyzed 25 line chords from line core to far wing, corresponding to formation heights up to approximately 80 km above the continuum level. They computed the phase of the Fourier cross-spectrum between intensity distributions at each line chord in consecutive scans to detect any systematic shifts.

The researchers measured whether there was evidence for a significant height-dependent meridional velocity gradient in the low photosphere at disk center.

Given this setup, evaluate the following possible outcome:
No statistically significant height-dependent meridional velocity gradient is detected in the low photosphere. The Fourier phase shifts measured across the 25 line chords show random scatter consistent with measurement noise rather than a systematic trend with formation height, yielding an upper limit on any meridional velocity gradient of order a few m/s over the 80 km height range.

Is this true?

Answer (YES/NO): NO